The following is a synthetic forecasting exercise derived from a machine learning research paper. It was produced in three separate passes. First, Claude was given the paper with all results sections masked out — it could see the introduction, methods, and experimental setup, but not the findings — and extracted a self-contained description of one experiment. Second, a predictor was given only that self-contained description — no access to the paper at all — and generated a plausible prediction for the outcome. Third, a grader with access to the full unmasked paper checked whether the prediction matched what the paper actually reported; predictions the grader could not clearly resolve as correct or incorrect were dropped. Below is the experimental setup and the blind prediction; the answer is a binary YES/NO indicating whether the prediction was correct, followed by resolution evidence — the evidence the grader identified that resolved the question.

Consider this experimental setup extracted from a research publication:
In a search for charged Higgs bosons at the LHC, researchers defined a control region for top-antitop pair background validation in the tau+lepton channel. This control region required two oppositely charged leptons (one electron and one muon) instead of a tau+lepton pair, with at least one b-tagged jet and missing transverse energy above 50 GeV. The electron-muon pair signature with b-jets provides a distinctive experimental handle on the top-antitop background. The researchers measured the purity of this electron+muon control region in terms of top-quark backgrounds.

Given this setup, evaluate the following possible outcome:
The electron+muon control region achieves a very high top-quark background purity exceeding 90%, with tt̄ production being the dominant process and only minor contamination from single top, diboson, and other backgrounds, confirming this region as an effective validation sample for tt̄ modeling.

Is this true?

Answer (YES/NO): YES